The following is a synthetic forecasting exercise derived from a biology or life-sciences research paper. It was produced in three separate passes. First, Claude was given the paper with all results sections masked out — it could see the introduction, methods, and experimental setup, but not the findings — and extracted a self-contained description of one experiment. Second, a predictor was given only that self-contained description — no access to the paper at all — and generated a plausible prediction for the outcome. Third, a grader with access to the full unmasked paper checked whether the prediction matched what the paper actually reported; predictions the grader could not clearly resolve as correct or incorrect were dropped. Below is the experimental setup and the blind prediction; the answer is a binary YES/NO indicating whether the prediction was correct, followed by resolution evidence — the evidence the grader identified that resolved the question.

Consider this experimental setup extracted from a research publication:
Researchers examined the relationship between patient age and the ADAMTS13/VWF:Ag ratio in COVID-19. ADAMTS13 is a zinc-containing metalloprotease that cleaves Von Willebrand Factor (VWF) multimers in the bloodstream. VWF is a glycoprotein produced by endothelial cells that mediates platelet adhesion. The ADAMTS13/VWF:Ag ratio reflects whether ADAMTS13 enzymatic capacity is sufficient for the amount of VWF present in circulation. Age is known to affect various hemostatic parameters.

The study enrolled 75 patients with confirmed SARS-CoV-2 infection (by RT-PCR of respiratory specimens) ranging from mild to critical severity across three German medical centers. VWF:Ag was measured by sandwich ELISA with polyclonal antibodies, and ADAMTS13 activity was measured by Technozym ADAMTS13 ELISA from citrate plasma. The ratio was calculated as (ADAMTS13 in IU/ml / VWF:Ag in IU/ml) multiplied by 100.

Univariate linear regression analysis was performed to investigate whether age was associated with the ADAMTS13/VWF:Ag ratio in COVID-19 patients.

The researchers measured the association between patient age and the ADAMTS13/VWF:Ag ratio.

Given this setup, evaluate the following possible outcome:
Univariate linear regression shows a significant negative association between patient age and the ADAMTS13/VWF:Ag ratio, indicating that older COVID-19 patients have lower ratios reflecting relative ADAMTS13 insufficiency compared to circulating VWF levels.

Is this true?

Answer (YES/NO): YES